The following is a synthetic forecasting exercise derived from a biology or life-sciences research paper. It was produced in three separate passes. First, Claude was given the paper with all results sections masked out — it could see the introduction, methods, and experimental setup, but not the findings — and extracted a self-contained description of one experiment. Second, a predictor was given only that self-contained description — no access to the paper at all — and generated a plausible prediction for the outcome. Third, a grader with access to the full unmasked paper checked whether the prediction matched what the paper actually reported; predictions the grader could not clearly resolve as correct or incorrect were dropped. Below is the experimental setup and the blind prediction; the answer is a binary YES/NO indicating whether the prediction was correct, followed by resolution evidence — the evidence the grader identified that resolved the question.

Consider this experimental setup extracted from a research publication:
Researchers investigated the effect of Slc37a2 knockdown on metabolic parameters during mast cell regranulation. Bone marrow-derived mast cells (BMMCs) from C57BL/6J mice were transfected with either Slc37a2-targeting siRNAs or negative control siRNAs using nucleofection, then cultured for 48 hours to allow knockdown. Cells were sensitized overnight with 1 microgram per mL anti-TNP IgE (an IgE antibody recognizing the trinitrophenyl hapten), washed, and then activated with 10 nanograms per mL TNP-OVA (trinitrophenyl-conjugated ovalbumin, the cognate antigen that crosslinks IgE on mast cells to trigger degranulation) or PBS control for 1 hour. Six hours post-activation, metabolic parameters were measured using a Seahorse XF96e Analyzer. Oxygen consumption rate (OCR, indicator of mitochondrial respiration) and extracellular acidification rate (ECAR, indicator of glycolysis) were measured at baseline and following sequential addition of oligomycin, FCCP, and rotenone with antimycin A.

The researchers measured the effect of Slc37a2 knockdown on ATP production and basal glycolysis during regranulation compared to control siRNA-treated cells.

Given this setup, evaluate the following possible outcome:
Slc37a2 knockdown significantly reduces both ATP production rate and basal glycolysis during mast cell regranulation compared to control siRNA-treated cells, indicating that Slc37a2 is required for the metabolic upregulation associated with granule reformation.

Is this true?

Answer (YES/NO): YES